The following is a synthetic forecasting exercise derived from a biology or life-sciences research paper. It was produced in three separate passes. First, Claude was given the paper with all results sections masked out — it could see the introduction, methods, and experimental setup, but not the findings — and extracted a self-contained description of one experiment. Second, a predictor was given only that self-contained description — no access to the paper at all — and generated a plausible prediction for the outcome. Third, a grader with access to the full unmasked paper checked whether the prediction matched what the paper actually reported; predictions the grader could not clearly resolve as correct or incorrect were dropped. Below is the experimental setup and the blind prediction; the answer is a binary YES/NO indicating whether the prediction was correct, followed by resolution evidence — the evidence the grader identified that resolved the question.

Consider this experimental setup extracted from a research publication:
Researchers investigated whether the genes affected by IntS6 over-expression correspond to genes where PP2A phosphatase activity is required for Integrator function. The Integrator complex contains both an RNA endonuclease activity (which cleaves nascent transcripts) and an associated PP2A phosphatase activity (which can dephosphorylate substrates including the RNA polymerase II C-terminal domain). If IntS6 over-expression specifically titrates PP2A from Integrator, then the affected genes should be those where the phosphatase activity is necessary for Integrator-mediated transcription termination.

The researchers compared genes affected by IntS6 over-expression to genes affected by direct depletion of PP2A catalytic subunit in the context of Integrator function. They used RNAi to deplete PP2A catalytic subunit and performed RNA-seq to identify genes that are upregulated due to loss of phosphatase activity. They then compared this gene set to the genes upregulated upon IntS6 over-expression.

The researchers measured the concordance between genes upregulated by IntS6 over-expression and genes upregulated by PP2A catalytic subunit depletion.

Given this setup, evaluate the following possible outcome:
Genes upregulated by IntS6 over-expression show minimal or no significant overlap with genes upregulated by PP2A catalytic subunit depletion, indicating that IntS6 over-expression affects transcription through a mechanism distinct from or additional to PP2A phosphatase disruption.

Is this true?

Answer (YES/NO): NO